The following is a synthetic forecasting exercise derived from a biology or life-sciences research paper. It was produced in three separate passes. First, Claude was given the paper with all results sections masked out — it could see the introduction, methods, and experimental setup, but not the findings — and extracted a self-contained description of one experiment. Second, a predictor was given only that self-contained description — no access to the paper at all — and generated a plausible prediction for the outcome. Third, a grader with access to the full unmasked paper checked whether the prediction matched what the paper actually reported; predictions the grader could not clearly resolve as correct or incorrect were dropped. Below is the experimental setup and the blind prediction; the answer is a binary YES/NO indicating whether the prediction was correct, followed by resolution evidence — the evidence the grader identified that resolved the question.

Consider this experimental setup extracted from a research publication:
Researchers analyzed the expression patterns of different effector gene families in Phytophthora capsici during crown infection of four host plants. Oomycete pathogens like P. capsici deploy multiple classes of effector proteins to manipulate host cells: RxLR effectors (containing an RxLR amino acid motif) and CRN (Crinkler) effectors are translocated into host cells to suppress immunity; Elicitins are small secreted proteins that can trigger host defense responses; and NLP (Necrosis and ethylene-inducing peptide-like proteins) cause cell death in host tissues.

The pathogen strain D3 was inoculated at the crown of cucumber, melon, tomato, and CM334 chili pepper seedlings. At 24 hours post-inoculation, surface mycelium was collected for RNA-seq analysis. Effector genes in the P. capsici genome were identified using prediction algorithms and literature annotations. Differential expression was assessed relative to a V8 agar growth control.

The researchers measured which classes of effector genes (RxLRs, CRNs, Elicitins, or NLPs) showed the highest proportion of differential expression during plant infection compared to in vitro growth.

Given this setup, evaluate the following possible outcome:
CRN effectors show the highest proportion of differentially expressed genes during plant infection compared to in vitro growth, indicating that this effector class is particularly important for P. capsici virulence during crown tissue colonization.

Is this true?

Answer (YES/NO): NO